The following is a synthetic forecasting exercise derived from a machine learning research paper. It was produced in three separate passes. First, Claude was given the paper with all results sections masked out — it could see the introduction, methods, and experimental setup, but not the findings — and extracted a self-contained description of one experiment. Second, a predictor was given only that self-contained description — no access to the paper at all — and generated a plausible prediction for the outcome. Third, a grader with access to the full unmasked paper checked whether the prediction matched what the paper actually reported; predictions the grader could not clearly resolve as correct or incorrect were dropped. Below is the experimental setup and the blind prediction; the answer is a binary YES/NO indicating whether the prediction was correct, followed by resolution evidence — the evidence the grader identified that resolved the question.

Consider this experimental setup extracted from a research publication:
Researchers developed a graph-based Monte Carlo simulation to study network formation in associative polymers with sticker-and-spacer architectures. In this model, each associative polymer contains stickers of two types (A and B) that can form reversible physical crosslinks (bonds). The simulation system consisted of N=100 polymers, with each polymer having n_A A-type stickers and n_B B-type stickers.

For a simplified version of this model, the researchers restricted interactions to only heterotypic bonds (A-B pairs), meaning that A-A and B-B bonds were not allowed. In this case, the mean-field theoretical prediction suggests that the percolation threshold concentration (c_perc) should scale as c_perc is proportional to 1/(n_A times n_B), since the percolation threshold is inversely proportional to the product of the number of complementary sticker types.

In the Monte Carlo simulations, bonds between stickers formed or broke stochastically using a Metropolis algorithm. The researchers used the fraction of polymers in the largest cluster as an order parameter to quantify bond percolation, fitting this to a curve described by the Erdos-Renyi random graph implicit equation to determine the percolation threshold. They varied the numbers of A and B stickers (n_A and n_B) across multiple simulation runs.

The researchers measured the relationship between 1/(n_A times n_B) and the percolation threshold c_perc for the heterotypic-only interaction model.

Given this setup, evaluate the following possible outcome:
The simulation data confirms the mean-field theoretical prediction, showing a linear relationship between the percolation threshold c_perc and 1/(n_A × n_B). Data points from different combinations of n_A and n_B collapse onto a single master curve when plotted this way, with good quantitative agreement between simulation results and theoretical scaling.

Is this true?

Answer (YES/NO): YES